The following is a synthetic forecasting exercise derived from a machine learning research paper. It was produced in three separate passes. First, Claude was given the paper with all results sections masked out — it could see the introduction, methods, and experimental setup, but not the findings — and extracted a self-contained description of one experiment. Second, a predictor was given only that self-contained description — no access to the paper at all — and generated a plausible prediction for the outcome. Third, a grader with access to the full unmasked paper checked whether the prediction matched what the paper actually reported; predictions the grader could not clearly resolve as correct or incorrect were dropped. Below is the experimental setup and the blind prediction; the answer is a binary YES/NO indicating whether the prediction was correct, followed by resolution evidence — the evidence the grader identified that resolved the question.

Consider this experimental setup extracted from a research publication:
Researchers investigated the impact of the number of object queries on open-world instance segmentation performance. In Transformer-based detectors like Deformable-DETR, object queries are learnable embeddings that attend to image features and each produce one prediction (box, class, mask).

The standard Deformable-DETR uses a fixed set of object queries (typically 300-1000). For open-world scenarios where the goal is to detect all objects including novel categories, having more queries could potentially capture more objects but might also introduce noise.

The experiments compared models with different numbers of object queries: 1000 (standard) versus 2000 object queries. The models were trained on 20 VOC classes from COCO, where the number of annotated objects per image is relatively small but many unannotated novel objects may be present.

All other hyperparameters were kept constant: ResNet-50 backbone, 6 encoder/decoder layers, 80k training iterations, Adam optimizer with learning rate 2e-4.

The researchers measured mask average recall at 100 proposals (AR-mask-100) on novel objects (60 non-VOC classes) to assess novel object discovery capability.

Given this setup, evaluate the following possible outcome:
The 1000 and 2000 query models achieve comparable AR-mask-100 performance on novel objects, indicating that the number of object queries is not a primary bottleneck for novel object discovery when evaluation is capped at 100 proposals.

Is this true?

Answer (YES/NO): NO